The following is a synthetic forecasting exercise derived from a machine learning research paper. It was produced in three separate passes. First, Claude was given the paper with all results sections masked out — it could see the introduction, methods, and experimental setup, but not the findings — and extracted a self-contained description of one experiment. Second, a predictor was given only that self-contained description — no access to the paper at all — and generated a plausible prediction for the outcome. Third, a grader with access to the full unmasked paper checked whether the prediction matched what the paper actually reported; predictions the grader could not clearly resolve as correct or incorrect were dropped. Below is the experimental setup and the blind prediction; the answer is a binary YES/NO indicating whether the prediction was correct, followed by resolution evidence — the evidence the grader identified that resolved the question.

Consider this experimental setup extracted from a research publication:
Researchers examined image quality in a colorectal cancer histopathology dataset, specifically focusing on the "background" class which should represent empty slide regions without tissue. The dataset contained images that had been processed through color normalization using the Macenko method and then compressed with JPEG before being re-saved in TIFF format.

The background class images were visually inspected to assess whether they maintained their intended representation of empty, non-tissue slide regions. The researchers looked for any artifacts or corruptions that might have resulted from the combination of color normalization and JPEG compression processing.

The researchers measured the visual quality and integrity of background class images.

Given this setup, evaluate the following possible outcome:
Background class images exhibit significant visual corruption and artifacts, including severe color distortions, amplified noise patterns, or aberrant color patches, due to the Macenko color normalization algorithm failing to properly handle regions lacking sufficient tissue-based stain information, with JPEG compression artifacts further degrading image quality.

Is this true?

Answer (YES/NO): NO